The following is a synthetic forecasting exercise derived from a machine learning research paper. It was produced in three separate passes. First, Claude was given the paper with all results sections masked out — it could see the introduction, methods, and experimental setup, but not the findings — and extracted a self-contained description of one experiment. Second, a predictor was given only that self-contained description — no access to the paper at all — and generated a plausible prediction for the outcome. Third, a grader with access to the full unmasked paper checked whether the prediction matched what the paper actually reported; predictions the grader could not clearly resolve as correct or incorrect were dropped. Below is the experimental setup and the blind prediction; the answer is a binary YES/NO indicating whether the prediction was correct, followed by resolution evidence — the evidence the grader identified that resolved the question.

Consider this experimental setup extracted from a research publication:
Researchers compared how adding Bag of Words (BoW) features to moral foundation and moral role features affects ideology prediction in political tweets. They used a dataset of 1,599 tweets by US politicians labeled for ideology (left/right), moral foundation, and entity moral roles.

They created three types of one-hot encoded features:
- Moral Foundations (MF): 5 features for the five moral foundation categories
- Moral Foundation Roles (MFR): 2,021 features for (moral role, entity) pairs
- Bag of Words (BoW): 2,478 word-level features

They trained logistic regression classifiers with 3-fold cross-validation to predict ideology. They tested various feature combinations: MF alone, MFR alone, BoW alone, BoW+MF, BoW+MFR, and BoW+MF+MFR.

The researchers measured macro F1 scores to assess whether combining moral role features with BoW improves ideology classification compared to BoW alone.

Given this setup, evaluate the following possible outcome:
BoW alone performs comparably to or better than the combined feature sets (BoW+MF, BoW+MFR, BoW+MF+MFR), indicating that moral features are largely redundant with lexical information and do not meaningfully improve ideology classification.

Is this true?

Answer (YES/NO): NO